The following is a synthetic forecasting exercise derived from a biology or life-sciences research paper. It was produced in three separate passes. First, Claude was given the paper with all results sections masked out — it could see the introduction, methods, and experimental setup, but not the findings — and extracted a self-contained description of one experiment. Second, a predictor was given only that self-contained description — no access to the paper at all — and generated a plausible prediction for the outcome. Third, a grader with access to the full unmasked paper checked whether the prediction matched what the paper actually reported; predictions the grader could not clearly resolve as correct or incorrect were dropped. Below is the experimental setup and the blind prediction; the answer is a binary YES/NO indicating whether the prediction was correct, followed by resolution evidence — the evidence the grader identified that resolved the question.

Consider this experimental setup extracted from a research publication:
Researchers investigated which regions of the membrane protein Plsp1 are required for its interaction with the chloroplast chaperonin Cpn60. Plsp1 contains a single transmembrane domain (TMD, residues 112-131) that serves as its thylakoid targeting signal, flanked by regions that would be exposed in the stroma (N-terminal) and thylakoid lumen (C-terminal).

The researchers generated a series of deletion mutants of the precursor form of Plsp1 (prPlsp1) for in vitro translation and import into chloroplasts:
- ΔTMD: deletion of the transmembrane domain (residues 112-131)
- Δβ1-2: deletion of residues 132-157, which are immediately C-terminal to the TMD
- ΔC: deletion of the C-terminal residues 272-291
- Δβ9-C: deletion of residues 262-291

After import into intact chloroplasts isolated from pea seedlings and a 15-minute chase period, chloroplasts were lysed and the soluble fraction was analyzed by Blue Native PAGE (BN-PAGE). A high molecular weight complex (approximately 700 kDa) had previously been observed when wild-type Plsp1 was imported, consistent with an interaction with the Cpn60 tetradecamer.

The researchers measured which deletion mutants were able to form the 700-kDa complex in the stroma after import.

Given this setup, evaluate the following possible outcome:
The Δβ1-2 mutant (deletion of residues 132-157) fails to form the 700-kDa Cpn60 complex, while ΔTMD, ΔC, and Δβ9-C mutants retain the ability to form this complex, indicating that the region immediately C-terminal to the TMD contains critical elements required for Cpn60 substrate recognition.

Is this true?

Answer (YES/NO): NO